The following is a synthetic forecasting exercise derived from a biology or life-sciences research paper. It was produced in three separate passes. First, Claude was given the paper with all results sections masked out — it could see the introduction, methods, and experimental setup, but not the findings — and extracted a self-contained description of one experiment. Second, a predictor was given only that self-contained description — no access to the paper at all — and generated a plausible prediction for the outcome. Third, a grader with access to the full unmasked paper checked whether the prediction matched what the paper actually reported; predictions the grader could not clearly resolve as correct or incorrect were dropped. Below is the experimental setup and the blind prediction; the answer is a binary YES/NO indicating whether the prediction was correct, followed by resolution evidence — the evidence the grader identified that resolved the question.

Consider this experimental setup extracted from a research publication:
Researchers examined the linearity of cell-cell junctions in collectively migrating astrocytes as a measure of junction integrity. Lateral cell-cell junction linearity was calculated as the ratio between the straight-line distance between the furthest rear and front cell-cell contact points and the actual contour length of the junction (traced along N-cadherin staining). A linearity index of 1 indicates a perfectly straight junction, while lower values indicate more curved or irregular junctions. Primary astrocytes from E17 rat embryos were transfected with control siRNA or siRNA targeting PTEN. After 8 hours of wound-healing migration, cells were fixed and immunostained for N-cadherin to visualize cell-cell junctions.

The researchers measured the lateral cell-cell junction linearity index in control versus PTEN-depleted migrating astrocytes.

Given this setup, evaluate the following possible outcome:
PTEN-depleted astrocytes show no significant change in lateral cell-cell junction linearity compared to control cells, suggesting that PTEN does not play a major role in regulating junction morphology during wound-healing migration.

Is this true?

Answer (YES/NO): NO